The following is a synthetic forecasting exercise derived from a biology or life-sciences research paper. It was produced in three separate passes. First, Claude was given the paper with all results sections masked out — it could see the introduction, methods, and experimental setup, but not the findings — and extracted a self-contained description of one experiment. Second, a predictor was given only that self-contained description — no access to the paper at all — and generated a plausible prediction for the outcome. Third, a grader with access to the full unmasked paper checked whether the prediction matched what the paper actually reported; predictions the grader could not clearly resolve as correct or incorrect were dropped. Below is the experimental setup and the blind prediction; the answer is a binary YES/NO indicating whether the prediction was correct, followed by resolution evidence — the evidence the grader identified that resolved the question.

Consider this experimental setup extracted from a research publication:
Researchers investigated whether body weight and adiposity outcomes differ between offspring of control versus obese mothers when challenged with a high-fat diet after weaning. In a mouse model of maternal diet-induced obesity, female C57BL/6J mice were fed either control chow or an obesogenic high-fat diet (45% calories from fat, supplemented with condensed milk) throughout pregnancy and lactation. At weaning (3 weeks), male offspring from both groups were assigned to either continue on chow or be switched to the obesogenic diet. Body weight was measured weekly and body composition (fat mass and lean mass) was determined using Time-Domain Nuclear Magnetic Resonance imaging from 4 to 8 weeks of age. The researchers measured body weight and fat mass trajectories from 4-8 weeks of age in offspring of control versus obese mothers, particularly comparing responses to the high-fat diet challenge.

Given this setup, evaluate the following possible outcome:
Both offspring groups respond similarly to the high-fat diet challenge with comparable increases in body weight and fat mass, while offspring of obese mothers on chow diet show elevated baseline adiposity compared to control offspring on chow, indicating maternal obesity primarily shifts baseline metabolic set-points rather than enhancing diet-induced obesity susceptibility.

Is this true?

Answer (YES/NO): NO